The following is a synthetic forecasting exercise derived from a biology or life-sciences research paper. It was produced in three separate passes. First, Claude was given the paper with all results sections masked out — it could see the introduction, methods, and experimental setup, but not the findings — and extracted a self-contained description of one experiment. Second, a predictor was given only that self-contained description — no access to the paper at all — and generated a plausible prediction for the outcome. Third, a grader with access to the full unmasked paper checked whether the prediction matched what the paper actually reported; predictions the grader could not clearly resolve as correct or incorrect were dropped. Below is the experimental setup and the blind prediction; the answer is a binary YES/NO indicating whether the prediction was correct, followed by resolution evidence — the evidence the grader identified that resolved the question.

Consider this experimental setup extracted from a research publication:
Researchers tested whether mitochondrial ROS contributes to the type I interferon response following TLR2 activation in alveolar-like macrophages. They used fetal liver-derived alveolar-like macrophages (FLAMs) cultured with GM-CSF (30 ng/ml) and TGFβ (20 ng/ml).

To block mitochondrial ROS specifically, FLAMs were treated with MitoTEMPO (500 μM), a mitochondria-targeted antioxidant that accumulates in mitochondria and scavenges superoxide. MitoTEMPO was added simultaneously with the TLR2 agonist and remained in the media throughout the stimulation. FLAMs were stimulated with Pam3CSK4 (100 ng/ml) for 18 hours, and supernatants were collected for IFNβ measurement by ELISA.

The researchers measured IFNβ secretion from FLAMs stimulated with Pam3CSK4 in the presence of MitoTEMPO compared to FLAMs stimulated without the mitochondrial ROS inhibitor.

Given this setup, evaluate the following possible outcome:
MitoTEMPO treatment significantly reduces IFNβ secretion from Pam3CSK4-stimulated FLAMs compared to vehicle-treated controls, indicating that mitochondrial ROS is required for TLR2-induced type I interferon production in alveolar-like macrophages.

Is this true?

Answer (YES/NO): YES